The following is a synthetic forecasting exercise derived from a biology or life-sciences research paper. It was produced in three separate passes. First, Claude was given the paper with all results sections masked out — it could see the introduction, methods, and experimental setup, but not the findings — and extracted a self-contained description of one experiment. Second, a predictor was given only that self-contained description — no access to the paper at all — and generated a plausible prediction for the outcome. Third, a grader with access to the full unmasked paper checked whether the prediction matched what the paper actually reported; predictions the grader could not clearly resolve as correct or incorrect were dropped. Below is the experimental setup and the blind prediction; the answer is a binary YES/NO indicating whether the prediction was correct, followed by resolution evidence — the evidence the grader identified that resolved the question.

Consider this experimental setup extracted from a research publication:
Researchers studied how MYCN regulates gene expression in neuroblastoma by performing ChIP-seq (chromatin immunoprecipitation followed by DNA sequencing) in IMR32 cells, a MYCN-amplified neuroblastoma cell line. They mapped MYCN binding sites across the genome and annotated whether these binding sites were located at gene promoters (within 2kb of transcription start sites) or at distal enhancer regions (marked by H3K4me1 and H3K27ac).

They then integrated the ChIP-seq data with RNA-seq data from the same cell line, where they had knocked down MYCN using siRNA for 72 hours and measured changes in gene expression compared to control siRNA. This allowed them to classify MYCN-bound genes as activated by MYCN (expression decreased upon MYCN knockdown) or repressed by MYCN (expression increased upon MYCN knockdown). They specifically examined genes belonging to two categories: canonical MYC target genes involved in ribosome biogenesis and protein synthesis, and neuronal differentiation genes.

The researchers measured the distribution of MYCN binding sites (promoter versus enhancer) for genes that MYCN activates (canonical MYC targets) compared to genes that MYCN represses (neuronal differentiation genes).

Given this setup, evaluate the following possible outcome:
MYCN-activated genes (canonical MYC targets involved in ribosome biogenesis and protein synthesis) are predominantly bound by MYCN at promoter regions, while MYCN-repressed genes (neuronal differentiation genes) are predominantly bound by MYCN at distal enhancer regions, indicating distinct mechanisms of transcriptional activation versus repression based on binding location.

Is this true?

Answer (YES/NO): NO